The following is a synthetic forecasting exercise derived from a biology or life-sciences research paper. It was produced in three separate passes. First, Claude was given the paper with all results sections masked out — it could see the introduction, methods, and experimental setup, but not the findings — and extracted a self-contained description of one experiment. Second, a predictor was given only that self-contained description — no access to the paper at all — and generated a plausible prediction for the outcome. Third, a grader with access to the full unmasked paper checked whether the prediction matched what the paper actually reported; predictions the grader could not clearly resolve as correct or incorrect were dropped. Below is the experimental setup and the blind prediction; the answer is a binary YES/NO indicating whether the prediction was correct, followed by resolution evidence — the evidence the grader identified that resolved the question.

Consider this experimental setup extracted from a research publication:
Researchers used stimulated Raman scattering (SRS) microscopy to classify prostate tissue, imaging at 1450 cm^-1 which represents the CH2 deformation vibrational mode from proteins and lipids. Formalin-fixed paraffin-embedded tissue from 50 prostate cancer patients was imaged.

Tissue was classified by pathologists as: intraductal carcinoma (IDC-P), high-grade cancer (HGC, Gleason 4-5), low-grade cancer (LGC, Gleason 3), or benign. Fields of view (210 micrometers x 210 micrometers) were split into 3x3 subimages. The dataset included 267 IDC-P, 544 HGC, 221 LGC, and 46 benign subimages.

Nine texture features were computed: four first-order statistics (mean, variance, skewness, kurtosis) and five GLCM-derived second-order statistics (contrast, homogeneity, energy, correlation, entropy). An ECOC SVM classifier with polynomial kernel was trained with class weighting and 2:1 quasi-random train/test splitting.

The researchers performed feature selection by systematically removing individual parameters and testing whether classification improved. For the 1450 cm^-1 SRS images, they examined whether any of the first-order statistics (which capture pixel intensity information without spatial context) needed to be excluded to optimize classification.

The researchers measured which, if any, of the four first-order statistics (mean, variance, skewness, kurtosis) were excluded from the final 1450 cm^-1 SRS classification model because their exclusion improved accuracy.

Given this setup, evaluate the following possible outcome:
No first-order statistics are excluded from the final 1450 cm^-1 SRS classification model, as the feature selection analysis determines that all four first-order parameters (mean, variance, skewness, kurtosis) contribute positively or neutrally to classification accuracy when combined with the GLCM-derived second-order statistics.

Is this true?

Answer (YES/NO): YES